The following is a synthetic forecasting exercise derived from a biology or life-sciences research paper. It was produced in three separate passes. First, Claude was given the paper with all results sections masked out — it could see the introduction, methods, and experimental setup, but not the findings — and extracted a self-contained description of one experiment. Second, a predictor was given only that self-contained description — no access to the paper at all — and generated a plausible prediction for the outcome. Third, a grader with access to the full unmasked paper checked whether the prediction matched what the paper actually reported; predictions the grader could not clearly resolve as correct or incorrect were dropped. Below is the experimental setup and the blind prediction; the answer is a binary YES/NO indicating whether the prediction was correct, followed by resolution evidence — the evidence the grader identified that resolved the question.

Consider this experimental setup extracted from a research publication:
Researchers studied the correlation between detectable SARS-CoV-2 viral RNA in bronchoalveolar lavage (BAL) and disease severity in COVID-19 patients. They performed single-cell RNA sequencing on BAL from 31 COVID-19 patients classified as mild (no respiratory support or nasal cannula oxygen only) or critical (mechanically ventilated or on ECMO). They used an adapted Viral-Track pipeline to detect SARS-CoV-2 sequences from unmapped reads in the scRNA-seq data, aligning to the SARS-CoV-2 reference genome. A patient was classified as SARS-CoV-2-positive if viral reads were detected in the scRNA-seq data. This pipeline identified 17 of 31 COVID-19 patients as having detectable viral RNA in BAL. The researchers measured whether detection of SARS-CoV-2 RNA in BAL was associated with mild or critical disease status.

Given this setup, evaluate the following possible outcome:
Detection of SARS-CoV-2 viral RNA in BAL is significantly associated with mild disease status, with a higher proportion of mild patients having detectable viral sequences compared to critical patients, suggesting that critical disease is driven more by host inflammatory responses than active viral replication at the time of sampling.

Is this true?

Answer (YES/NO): NO